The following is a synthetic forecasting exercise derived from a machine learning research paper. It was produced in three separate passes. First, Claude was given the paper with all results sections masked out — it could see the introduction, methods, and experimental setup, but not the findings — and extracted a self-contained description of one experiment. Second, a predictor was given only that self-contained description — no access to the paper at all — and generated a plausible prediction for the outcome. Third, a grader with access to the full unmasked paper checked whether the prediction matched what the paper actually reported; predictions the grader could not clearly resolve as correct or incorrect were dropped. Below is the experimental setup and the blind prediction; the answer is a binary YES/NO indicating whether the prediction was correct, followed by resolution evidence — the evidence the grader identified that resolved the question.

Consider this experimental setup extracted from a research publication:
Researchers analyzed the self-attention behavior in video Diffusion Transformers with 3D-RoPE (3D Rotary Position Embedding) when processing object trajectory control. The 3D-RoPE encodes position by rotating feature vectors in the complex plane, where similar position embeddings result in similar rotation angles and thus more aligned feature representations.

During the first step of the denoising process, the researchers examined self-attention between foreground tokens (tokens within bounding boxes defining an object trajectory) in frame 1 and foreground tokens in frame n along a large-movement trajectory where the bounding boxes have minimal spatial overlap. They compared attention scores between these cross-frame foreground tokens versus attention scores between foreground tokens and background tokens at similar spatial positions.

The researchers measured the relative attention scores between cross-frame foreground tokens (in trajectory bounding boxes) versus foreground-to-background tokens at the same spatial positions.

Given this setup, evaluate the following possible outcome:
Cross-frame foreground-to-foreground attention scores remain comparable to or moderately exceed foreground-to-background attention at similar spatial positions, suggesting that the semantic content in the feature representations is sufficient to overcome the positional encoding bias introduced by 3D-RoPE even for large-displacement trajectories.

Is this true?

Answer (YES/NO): NO